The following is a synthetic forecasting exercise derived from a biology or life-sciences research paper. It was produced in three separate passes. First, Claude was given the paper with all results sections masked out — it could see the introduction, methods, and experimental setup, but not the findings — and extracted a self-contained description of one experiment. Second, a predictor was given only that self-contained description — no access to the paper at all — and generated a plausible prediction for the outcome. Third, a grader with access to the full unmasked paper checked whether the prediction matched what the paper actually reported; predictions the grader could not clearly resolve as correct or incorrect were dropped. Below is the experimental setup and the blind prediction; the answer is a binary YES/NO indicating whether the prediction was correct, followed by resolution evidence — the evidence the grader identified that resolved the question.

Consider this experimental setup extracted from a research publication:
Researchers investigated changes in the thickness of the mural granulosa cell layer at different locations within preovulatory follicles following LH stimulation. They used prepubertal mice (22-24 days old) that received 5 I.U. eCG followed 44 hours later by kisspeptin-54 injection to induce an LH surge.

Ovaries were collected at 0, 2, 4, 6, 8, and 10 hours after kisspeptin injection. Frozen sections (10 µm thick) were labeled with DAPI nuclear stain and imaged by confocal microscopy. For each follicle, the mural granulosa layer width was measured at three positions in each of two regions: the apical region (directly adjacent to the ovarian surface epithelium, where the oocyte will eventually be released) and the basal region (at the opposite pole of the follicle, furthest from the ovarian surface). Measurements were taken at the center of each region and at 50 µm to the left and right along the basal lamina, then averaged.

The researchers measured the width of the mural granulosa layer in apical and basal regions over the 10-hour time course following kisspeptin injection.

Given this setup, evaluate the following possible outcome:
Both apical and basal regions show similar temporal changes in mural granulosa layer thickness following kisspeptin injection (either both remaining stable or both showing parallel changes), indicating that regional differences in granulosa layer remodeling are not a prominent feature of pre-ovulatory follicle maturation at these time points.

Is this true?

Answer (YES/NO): NO